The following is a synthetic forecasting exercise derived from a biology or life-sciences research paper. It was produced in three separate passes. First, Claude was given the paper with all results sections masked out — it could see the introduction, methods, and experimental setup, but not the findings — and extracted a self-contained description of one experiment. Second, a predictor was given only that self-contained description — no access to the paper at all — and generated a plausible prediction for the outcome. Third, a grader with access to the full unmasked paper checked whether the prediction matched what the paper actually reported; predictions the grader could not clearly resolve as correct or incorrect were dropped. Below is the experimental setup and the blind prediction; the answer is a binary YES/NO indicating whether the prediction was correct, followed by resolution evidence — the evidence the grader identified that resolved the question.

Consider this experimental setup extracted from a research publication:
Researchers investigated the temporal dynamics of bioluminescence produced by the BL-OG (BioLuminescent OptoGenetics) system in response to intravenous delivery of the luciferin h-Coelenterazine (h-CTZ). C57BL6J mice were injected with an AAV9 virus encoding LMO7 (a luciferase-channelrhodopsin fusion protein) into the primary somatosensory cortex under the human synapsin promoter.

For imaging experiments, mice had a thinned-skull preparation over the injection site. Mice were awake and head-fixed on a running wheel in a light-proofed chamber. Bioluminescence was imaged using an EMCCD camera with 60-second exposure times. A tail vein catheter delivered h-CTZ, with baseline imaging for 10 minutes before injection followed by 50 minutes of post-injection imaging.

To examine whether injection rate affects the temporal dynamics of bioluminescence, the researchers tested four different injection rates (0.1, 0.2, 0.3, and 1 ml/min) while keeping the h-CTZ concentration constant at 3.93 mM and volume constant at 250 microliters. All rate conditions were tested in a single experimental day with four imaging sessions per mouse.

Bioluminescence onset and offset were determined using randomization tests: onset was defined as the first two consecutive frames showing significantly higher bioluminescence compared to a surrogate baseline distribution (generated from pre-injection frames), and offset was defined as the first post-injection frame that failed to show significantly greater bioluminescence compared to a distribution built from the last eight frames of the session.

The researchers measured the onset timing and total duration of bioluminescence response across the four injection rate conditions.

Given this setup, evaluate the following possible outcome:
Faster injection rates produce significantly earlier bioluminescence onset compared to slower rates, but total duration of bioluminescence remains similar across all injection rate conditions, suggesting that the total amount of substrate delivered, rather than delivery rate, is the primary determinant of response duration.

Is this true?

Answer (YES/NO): YES